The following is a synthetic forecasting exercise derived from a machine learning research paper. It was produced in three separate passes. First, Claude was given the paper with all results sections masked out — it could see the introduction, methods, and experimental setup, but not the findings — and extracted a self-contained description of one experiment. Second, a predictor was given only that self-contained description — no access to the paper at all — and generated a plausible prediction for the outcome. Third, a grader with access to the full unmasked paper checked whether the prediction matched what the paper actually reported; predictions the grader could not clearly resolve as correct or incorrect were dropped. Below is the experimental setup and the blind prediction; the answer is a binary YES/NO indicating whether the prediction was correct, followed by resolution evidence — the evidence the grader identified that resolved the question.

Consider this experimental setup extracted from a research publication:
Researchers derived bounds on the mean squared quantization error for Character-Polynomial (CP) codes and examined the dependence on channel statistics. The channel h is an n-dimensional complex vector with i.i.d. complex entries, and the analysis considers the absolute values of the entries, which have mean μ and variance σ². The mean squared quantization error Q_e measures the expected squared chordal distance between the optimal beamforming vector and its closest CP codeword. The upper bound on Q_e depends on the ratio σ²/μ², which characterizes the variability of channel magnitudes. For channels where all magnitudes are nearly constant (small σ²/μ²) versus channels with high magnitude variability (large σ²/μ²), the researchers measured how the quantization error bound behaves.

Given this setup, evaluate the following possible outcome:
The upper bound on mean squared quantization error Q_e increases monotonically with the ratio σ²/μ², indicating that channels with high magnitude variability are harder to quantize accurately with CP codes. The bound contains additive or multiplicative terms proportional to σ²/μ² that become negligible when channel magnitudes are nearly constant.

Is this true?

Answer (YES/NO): YES